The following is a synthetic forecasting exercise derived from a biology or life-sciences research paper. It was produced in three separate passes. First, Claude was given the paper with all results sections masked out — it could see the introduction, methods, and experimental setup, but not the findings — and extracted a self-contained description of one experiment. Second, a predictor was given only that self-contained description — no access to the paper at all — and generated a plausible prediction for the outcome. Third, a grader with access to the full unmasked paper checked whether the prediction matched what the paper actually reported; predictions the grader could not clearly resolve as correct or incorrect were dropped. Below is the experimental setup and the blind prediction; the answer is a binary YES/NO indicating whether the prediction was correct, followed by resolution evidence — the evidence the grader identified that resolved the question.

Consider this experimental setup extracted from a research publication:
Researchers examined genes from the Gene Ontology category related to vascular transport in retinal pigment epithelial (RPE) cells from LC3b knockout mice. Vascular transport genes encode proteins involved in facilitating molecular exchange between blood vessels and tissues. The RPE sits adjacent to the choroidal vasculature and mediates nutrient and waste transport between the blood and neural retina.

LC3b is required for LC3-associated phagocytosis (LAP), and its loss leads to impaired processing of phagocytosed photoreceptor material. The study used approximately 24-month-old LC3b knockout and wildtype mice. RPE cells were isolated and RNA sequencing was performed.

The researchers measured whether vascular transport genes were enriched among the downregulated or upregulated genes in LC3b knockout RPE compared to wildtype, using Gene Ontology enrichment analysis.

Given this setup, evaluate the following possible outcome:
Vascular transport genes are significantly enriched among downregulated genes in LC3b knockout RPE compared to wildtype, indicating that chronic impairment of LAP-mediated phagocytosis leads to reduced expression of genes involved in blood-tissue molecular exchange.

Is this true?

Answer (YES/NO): YES